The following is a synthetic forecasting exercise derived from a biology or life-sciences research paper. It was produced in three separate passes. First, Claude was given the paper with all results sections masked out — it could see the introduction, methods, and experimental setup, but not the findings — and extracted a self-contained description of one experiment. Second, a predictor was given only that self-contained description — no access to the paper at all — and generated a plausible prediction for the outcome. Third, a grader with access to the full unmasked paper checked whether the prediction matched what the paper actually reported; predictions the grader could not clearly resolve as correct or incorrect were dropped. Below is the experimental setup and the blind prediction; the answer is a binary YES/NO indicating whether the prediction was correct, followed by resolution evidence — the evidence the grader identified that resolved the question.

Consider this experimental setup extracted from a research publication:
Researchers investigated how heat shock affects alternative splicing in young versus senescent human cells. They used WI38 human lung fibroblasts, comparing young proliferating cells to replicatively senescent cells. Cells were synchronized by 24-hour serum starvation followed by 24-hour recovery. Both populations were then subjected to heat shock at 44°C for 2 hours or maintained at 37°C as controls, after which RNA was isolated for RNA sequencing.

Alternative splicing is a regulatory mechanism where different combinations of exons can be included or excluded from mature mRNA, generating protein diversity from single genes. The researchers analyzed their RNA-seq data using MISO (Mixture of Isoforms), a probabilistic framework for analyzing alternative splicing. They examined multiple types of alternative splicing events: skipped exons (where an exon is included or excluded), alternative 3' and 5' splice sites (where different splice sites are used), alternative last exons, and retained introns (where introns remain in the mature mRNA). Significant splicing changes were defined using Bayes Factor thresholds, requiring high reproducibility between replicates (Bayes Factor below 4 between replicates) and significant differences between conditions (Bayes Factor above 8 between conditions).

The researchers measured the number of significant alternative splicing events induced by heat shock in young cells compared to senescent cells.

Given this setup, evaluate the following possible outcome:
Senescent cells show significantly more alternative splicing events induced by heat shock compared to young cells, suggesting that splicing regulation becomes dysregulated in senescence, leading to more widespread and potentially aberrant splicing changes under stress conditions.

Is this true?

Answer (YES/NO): NO